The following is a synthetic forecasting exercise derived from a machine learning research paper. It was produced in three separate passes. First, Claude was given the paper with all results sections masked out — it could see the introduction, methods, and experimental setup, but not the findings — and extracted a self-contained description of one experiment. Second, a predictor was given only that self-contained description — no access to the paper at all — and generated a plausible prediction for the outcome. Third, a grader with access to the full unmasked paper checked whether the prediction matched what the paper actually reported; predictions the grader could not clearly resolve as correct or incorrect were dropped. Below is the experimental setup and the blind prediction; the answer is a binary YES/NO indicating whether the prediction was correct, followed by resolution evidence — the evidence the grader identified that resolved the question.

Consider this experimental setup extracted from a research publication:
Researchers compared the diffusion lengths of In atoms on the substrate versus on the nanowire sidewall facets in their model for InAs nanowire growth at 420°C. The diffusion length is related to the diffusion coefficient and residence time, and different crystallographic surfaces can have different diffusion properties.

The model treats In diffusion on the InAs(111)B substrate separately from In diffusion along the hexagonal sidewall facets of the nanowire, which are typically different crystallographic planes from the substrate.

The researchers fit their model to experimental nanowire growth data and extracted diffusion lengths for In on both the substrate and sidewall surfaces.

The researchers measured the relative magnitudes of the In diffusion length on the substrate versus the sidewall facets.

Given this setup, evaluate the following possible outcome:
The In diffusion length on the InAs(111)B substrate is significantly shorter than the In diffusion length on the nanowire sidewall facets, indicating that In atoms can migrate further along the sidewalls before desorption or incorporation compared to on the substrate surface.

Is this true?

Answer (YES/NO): YES